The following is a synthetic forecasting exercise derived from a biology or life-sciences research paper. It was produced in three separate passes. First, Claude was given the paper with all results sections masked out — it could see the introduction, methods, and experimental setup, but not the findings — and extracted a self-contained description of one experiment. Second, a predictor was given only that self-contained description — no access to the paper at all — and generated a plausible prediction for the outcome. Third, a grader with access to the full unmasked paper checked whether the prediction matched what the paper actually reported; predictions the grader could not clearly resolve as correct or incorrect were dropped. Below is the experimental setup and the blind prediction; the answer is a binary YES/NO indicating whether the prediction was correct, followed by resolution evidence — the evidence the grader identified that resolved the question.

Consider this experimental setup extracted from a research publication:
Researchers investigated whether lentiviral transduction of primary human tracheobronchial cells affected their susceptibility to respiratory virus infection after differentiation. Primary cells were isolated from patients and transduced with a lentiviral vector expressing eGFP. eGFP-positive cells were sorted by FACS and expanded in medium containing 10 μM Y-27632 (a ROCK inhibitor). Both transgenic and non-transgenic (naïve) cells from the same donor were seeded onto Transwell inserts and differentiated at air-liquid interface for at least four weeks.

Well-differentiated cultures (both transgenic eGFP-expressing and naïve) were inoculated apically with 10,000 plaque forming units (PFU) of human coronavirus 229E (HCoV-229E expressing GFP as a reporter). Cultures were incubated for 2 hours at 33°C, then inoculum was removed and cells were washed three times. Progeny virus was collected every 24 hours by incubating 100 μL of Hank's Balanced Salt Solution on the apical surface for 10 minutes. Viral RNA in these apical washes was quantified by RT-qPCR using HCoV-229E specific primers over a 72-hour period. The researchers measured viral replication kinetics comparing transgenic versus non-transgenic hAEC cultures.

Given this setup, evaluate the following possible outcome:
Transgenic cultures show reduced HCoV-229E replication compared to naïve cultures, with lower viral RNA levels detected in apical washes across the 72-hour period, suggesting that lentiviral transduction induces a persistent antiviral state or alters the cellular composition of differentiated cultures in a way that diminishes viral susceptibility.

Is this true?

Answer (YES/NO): NO